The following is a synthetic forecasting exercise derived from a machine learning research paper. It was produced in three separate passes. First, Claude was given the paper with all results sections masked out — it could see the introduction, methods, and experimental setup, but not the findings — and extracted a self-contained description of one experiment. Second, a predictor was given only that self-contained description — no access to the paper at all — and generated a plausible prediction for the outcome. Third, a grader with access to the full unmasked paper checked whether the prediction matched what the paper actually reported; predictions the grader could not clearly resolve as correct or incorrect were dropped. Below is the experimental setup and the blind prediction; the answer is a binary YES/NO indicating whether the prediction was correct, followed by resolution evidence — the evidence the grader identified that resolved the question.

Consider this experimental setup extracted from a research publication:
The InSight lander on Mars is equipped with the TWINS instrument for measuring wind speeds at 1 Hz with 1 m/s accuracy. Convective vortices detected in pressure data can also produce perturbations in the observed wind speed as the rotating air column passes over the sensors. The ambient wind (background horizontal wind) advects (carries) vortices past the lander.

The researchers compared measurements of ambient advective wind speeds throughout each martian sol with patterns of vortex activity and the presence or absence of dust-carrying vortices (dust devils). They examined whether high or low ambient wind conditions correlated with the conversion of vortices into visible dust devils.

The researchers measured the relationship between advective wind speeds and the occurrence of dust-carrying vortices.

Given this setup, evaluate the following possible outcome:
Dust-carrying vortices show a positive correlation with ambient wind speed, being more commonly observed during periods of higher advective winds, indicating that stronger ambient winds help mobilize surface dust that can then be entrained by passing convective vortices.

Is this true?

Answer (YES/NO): NO